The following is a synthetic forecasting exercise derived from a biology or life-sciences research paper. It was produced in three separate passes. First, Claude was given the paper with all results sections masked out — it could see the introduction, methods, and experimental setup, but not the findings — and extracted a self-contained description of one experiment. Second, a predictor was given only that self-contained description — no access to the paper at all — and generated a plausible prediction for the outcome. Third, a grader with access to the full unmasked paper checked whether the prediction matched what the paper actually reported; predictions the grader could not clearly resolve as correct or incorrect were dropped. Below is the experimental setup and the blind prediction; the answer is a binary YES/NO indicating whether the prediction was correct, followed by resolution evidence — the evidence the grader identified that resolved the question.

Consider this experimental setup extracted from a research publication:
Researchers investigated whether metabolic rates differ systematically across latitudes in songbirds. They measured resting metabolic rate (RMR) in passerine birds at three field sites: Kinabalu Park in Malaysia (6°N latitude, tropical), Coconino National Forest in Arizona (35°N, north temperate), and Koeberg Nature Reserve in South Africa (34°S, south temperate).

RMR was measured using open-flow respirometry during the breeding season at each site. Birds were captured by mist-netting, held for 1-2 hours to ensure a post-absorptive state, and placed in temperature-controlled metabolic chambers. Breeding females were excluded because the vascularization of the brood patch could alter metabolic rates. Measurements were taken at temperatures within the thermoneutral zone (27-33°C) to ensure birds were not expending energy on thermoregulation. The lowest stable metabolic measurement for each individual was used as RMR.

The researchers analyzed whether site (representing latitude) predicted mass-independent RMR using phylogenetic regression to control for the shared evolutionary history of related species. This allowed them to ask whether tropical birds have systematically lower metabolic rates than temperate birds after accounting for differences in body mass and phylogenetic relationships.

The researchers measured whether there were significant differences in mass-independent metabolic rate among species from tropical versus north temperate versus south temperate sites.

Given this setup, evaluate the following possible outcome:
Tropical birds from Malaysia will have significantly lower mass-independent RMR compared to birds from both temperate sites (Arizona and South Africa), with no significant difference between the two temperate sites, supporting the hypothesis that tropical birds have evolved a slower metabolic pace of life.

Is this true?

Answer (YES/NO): NO